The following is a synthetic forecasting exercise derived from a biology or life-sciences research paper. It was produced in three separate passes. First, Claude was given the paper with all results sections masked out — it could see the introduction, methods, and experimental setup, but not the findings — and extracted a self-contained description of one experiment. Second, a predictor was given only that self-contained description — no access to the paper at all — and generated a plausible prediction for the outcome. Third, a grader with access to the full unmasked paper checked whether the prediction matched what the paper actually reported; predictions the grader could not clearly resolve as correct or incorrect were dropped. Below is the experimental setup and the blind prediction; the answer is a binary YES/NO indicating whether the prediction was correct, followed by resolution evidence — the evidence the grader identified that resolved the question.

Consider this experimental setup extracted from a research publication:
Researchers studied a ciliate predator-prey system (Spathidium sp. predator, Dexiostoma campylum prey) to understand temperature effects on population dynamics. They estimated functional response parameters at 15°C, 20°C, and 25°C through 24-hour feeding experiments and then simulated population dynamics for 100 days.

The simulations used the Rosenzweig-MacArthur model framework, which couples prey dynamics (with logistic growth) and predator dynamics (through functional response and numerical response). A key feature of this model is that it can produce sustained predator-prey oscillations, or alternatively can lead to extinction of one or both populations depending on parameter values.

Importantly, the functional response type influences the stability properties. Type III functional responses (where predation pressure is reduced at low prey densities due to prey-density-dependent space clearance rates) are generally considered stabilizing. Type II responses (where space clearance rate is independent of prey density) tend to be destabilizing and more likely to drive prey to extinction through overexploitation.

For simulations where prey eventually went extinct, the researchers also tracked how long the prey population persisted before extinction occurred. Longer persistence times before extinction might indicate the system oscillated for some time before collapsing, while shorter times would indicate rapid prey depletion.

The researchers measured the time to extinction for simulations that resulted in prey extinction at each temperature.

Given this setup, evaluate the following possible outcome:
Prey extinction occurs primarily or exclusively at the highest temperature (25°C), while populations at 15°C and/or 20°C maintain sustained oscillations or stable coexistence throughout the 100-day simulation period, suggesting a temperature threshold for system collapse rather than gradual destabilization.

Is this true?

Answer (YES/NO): YES